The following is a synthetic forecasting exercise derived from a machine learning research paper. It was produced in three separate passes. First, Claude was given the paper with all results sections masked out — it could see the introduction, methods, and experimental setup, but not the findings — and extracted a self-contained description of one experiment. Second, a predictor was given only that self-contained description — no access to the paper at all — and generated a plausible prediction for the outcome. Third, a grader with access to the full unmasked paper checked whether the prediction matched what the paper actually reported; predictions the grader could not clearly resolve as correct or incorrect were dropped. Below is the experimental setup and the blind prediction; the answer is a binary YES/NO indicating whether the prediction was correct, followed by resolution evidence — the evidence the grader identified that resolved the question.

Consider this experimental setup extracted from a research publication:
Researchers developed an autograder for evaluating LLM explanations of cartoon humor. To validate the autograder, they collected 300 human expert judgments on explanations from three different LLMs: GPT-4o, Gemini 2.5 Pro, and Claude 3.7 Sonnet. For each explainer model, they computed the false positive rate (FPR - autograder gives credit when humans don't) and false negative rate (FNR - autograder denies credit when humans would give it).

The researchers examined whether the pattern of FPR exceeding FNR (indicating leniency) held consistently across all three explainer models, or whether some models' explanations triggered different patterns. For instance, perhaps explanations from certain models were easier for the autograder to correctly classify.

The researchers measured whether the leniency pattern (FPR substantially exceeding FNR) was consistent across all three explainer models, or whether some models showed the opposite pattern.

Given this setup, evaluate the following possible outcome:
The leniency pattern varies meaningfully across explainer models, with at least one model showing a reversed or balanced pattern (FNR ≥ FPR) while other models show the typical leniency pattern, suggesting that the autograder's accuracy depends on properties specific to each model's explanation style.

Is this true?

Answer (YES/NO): NO